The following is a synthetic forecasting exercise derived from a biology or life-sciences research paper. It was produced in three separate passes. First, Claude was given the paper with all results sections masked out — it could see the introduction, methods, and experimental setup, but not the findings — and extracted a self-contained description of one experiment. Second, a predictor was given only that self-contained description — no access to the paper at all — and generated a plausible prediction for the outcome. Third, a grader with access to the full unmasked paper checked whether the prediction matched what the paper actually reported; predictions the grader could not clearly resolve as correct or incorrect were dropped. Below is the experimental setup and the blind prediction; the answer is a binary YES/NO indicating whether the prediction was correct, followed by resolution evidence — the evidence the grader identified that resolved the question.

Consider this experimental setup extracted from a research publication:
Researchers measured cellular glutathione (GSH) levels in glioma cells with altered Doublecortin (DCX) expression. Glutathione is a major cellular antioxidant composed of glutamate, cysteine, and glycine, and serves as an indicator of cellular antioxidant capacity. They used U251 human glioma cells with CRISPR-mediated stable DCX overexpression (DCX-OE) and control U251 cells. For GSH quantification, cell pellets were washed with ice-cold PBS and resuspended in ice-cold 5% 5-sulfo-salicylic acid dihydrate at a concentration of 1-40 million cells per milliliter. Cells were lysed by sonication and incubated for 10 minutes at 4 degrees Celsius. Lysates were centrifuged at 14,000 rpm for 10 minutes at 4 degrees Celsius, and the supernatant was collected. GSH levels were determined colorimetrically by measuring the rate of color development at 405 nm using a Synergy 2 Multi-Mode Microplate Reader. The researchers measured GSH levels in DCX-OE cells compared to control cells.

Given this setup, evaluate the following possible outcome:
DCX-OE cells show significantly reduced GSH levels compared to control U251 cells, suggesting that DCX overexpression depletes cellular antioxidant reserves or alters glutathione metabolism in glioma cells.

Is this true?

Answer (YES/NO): NO